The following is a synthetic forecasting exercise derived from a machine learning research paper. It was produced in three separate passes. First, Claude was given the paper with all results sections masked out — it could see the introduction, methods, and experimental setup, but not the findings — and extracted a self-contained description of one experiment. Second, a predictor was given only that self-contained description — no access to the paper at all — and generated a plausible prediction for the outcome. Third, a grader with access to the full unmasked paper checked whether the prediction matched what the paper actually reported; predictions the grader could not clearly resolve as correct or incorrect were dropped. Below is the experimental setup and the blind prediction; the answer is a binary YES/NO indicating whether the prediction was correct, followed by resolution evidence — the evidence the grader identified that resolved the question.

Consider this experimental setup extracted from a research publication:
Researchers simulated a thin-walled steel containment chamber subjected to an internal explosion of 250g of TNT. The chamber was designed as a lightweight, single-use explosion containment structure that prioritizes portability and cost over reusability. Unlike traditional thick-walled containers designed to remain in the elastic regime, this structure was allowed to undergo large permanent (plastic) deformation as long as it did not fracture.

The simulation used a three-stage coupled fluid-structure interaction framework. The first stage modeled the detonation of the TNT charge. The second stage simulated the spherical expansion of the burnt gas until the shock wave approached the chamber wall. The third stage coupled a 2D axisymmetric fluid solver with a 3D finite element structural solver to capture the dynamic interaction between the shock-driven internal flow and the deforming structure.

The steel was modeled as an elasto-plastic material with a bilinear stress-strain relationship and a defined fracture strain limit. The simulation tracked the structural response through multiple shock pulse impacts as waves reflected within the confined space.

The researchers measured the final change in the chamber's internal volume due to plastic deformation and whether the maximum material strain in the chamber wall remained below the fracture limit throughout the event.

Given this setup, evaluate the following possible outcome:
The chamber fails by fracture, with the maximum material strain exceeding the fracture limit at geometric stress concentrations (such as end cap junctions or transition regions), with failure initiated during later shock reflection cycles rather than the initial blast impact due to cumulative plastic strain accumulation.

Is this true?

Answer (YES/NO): NO